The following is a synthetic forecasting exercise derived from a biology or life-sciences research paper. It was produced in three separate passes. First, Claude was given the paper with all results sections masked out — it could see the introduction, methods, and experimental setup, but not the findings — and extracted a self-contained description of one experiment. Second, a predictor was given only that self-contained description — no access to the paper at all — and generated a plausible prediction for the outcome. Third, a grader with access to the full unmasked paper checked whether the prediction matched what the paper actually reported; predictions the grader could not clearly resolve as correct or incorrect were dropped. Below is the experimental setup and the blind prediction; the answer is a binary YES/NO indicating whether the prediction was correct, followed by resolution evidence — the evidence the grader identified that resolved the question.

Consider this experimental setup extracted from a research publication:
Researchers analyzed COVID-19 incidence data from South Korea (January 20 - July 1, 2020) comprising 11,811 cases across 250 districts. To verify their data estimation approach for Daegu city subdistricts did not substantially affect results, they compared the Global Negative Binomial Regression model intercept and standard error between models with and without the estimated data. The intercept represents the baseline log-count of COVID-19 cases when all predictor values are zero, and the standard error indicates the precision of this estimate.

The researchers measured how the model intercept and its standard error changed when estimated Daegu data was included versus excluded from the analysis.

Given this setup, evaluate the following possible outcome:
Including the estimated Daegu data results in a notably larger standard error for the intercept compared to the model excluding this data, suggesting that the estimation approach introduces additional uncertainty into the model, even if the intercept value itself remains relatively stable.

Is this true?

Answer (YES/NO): NO